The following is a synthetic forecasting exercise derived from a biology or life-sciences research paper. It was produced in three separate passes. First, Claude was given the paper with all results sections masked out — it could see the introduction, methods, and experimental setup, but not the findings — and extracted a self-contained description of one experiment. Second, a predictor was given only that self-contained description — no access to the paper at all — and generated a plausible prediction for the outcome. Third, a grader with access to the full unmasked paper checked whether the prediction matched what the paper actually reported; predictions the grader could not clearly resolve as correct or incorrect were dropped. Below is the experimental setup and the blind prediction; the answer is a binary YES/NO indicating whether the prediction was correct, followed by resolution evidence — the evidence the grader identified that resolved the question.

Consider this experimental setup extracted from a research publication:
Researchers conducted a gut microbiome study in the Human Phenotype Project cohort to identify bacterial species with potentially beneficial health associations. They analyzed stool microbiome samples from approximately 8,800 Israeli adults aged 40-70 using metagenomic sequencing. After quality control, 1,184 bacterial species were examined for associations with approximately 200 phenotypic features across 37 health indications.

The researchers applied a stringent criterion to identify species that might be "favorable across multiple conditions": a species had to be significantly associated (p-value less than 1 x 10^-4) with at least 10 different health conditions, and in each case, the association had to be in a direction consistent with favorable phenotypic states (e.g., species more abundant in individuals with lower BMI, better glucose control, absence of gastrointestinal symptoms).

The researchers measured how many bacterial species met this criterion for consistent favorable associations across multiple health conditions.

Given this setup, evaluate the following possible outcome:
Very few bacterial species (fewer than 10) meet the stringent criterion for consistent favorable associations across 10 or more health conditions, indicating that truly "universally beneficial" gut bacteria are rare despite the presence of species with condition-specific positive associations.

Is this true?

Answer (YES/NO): NO